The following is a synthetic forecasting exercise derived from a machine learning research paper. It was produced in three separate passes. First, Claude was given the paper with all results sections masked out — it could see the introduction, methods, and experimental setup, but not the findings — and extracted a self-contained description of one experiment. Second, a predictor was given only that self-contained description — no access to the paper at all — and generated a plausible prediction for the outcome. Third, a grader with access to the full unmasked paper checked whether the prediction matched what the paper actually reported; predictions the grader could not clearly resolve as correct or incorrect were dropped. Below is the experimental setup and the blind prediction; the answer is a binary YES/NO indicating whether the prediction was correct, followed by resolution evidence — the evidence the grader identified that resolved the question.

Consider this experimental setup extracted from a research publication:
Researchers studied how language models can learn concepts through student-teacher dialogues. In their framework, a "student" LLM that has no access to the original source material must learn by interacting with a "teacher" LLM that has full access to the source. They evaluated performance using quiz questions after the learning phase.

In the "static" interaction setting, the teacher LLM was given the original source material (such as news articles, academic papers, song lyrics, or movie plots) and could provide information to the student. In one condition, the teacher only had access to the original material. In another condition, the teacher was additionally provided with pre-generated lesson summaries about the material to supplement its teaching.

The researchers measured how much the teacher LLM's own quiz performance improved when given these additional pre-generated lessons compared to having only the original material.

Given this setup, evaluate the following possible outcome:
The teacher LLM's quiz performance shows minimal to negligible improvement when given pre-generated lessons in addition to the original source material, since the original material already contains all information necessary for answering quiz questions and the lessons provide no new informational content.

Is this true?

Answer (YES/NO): YES